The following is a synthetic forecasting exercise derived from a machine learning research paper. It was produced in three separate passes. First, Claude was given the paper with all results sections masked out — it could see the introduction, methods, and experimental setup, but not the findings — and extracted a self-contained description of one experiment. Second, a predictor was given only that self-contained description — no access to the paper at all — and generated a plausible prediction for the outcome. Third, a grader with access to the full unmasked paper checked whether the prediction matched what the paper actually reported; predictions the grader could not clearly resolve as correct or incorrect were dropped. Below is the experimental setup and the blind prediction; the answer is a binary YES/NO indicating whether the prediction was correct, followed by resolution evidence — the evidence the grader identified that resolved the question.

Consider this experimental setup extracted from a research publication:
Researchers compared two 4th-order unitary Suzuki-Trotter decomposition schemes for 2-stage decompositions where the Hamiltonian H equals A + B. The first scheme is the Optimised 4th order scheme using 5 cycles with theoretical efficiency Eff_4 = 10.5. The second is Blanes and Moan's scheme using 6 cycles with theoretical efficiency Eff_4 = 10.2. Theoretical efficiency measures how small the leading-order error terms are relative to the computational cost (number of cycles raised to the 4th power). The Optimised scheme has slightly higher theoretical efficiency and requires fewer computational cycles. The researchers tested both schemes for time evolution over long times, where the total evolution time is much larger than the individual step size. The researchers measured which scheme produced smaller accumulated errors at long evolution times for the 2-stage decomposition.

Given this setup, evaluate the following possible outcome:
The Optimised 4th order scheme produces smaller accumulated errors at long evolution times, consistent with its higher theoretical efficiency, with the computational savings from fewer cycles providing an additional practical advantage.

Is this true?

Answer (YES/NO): NO